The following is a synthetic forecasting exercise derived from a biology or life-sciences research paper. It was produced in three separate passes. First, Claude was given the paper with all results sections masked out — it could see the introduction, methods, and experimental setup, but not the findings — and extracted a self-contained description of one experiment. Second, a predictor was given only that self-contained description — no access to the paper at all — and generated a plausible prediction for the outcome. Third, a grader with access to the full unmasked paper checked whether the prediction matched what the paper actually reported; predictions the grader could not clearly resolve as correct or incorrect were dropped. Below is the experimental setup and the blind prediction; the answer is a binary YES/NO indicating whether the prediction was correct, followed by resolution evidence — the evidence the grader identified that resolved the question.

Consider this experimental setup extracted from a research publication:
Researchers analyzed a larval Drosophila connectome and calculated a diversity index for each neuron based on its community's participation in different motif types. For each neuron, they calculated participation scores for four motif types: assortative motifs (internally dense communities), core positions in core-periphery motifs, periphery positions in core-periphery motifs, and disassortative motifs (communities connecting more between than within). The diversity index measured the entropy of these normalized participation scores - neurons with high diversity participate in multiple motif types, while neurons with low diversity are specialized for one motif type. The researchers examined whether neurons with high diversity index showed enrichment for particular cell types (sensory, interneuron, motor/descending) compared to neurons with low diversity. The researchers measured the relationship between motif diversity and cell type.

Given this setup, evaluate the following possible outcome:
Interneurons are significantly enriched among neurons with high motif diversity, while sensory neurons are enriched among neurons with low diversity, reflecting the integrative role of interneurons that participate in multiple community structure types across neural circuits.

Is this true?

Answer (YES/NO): NO